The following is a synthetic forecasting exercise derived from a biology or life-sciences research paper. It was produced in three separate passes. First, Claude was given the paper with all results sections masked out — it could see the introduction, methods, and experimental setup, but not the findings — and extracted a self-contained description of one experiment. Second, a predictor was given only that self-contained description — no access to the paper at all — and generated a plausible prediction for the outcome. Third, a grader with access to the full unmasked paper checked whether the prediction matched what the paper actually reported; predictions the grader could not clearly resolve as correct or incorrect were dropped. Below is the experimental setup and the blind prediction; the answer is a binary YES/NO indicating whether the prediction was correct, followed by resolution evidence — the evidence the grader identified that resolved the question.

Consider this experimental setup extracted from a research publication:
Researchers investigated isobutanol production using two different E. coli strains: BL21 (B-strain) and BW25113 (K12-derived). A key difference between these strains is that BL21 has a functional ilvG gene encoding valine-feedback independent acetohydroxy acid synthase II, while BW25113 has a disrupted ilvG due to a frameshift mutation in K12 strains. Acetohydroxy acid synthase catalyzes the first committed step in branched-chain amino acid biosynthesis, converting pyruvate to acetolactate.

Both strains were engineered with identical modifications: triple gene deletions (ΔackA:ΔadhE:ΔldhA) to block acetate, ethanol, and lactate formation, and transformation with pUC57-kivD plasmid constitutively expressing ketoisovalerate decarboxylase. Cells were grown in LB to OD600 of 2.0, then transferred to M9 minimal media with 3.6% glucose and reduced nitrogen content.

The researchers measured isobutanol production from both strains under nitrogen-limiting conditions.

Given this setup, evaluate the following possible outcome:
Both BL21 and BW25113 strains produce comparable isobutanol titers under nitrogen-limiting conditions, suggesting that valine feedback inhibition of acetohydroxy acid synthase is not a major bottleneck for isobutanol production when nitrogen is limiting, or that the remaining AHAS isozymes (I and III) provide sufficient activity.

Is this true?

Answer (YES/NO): NO